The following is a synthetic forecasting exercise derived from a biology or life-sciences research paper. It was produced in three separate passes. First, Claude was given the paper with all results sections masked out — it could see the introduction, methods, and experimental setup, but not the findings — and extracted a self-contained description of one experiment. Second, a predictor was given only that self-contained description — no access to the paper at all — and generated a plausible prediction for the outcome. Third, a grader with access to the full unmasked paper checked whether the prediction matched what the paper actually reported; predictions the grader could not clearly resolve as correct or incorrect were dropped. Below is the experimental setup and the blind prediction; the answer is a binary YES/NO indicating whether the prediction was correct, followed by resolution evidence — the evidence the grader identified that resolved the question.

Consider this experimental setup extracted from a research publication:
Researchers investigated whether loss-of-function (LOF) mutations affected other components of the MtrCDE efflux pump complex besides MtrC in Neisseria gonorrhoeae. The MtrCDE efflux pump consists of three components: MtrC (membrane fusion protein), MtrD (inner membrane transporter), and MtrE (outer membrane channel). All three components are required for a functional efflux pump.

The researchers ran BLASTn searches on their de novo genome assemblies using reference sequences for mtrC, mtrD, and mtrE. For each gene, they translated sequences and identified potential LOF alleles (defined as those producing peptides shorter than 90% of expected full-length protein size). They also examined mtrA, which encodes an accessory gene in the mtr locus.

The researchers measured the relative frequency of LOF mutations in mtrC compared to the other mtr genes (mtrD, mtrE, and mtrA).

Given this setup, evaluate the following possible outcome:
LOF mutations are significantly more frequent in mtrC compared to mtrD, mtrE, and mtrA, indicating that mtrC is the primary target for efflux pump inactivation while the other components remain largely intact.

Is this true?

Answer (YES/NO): NO